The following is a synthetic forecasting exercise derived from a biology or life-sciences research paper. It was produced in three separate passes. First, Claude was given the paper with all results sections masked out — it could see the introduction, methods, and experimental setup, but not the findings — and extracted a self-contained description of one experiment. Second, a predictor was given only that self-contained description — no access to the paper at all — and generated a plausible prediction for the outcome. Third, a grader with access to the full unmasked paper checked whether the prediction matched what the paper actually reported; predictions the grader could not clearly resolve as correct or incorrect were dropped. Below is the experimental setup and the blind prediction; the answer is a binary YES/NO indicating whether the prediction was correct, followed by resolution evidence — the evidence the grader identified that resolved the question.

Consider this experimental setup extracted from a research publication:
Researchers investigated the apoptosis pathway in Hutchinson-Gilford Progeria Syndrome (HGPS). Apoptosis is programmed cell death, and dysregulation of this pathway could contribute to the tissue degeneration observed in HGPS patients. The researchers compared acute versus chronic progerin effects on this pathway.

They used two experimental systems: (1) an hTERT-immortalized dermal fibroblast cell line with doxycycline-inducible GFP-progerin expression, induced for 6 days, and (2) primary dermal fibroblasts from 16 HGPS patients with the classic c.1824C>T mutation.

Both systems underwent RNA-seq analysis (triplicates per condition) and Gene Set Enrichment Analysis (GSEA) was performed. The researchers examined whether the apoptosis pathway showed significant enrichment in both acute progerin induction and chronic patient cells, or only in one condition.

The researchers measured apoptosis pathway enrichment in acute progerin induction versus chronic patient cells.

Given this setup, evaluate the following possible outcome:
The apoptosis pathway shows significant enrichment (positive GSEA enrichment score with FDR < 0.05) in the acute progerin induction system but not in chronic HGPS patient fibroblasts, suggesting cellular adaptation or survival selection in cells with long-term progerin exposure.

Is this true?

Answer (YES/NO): NO